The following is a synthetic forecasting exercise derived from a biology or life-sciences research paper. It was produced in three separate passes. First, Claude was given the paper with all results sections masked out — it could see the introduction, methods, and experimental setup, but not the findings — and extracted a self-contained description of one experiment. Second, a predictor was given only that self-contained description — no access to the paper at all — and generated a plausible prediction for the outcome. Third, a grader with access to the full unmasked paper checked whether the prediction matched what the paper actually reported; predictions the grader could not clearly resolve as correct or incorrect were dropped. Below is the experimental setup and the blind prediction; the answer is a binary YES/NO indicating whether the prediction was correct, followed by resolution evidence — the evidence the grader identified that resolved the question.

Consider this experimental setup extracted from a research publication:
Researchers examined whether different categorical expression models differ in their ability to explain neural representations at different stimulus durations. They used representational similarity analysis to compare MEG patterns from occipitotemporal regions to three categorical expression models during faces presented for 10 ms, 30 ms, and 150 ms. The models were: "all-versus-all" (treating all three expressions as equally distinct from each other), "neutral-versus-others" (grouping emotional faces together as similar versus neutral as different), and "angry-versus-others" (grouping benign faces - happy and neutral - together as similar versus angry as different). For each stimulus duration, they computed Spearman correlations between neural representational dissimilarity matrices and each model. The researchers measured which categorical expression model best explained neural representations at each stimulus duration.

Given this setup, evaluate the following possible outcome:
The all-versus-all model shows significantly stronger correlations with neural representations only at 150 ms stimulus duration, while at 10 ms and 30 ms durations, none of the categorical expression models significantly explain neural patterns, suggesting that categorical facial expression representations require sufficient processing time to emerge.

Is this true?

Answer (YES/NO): NO